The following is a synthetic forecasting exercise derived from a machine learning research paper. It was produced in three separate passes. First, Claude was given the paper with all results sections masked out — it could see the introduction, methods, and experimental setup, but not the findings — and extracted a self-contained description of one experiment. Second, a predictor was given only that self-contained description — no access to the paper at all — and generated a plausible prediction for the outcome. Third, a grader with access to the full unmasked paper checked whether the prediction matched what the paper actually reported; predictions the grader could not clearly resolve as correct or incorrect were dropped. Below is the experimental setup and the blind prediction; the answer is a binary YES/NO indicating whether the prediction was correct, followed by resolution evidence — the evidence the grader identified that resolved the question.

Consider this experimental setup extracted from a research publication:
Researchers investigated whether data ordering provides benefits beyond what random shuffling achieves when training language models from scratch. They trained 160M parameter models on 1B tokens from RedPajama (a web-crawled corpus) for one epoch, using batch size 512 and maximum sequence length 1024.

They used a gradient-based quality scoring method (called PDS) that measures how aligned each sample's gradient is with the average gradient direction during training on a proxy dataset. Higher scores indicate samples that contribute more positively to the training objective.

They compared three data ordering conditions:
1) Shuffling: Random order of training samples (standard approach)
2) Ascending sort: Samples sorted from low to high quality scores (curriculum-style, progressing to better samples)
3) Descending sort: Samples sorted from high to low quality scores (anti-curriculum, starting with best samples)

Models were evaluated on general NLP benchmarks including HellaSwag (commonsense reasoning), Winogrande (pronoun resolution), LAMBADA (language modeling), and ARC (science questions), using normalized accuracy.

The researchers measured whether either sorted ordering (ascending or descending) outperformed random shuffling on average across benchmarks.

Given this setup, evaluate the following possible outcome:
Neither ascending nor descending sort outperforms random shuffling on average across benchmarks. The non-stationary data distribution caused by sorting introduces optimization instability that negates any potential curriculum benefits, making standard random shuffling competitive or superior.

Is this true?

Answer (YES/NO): NO